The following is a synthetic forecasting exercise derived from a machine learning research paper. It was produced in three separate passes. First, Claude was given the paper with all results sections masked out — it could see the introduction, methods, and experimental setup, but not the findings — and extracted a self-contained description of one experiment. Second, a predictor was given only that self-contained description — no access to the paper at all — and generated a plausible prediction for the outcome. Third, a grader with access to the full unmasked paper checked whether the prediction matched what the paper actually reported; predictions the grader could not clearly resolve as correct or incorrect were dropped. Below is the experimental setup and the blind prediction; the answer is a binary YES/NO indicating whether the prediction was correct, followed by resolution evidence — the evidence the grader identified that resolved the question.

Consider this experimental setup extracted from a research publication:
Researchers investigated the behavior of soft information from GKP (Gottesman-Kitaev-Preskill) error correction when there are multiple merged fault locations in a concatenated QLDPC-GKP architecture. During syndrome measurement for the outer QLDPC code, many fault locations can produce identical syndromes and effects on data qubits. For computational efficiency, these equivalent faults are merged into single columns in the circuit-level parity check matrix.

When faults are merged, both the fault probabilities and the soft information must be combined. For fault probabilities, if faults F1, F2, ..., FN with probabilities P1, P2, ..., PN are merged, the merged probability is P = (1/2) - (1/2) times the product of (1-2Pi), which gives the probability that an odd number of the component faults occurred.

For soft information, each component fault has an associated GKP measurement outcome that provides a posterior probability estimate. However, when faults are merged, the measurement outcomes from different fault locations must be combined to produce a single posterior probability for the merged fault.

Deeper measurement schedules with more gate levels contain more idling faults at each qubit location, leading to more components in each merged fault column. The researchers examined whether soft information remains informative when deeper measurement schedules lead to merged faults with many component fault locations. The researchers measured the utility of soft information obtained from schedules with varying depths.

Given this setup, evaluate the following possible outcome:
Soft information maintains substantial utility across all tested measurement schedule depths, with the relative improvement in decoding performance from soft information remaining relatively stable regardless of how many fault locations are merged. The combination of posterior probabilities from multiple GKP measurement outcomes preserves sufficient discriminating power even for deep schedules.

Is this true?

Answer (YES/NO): NO